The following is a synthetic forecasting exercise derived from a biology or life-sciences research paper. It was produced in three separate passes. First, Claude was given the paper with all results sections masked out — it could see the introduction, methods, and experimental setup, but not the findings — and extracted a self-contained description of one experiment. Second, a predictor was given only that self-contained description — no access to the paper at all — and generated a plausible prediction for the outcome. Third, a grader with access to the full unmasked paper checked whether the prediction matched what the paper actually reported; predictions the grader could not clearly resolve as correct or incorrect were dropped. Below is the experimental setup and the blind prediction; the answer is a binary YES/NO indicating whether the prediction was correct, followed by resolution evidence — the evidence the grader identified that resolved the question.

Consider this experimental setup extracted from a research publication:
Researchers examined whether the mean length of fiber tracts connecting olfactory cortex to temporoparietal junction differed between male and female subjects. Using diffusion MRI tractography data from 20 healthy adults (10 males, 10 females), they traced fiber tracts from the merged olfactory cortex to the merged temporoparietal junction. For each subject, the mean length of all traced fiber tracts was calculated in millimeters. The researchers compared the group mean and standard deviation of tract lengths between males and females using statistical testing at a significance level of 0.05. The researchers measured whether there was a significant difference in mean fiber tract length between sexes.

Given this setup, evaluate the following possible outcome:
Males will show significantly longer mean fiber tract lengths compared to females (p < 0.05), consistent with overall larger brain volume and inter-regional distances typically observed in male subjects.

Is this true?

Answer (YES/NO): NO